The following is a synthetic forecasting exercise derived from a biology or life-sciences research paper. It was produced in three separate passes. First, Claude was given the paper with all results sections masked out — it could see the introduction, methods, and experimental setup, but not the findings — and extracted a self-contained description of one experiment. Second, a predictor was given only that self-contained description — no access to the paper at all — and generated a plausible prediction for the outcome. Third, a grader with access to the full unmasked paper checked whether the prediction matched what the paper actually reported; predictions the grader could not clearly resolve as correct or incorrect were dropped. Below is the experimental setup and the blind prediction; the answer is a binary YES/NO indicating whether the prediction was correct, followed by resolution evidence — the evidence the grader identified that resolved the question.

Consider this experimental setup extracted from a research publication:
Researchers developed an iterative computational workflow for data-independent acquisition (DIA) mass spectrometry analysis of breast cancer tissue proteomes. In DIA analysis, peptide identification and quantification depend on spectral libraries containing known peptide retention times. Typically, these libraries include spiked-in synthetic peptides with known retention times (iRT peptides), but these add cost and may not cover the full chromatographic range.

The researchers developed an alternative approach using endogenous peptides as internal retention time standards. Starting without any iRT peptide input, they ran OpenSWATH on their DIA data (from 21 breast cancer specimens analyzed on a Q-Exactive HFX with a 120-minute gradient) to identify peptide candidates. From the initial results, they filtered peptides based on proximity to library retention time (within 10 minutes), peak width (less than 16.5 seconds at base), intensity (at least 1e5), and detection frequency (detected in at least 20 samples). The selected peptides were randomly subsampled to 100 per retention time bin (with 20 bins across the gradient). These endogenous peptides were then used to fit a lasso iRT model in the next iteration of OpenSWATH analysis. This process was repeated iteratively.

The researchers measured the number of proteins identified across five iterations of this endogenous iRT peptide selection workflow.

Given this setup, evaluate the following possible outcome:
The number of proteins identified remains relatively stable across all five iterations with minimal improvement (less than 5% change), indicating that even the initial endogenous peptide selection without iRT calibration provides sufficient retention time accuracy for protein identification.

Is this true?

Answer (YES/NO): YES